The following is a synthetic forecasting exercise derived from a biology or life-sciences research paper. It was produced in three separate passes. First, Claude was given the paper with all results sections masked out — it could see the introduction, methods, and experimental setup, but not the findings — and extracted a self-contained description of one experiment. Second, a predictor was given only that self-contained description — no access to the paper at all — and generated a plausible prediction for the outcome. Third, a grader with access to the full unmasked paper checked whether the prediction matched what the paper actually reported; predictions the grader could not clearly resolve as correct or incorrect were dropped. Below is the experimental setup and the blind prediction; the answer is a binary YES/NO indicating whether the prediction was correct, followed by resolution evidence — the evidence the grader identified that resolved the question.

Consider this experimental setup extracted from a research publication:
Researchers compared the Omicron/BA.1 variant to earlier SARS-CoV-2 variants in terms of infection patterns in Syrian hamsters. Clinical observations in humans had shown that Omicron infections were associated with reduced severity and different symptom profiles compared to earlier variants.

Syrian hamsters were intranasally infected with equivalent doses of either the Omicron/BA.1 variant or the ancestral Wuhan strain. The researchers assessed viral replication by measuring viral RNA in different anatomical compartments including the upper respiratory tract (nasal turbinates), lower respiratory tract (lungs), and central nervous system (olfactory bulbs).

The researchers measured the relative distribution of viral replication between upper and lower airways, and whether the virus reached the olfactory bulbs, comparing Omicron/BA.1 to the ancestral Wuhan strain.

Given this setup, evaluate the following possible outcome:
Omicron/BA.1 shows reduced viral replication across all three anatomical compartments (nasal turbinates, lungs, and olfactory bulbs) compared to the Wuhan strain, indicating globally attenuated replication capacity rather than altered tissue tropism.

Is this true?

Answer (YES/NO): NO